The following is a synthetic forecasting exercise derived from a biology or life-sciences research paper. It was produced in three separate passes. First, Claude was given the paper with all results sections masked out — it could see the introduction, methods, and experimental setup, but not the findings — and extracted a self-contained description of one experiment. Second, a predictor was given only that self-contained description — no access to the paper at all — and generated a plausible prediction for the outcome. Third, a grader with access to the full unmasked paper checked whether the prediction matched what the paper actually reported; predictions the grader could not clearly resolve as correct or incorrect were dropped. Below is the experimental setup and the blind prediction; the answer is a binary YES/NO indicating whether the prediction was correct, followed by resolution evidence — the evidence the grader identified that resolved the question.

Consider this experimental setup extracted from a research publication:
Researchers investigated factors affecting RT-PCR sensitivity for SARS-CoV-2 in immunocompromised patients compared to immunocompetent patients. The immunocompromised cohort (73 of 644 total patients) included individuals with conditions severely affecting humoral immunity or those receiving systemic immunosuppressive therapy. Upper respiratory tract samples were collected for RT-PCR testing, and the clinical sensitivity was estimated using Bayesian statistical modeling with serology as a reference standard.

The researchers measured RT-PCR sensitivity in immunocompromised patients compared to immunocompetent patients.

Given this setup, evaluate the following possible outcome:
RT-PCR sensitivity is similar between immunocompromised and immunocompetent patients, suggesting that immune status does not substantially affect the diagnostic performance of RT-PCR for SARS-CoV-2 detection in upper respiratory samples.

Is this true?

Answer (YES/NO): NO